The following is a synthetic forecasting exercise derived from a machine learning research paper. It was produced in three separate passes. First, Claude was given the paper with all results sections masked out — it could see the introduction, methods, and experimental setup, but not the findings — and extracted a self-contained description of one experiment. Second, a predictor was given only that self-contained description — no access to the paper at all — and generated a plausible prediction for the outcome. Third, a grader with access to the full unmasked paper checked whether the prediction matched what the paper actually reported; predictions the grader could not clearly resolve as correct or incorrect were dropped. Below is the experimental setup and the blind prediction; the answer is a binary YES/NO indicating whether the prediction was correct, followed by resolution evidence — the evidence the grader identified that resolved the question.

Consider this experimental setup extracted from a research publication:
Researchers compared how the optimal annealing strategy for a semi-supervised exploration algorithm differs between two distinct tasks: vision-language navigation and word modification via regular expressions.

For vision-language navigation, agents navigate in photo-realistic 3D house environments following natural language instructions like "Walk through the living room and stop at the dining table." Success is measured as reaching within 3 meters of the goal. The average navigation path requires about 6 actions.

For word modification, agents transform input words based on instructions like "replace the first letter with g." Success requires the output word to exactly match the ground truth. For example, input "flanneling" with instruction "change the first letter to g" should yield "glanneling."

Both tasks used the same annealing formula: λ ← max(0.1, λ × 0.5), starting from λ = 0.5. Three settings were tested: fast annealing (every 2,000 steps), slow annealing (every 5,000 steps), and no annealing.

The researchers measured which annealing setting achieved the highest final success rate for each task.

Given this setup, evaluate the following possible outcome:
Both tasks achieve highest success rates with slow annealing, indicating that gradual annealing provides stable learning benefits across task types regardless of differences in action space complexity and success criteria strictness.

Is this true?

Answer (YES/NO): NO